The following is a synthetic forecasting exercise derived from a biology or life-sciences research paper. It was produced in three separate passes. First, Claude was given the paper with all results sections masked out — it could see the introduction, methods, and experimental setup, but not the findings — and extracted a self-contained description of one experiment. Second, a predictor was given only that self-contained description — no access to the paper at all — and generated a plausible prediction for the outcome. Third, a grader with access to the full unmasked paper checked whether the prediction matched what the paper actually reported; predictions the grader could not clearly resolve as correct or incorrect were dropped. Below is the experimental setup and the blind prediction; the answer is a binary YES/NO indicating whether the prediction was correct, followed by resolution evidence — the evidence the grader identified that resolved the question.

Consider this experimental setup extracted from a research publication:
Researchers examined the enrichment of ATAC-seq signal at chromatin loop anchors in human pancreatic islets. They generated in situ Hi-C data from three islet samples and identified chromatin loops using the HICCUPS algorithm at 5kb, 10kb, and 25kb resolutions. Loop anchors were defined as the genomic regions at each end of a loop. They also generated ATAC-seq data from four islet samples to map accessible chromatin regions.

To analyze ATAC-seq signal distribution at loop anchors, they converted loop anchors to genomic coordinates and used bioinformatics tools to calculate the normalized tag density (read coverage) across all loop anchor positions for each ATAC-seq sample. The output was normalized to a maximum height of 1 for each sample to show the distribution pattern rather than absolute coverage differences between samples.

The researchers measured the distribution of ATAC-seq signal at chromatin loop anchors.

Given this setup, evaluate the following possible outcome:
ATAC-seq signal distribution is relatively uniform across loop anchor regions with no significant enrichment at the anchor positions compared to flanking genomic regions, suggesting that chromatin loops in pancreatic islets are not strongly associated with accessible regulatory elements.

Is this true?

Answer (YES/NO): NO